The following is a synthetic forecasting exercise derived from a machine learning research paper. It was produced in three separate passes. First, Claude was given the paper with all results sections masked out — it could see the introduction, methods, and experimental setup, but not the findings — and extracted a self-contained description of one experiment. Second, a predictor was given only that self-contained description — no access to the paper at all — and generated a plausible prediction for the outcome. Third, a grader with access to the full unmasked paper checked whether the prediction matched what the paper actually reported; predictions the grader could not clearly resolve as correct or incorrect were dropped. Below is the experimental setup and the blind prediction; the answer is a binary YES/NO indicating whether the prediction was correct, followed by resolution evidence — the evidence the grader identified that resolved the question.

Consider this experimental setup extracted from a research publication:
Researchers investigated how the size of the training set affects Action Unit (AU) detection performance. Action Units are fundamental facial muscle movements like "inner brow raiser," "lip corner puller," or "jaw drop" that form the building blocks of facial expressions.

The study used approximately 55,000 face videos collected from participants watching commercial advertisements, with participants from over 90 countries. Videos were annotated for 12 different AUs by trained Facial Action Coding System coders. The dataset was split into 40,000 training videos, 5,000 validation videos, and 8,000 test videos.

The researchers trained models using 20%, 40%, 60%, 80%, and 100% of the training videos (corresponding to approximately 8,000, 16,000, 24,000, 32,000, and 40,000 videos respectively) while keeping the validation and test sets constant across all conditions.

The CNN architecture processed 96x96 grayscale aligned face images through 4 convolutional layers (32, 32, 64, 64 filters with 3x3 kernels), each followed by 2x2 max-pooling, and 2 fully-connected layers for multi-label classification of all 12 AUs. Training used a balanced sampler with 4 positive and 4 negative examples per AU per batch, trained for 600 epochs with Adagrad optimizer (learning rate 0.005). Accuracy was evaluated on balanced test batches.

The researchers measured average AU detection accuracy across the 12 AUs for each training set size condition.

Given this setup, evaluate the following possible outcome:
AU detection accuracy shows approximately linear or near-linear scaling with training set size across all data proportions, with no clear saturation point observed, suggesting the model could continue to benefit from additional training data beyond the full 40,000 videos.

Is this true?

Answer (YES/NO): NO